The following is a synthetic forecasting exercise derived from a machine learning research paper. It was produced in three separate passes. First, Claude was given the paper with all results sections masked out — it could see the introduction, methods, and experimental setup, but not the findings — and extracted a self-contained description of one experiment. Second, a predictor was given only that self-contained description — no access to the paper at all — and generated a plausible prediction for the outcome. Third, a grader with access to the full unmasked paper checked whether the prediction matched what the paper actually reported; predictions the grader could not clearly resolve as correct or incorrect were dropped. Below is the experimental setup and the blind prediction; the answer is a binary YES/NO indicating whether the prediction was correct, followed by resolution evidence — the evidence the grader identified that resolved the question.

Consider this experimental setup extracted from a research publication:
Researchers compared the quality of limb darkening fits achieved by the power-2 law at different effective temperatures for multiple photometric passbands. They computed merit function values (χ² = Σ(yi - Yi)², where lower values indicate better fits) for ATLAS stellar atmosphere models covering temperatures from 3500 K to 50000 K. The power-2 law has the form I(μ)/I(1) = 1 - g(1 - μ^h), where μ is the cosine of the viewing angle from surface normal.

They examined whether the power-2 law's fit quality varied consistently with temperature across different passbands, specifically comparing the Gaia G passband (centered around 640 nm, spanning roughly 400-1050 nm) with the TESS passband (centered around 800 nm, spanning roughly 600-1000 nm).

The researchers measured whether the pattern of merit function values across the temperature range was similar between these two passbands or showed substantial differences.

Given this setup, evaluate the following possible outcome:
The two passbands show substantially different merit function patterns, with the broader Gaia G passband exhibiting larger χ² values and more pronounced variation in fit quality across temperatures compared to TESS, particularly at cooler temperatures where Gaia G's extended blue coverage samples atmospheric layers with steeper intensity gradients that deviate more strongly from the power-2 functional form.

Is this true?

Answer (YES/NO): NO